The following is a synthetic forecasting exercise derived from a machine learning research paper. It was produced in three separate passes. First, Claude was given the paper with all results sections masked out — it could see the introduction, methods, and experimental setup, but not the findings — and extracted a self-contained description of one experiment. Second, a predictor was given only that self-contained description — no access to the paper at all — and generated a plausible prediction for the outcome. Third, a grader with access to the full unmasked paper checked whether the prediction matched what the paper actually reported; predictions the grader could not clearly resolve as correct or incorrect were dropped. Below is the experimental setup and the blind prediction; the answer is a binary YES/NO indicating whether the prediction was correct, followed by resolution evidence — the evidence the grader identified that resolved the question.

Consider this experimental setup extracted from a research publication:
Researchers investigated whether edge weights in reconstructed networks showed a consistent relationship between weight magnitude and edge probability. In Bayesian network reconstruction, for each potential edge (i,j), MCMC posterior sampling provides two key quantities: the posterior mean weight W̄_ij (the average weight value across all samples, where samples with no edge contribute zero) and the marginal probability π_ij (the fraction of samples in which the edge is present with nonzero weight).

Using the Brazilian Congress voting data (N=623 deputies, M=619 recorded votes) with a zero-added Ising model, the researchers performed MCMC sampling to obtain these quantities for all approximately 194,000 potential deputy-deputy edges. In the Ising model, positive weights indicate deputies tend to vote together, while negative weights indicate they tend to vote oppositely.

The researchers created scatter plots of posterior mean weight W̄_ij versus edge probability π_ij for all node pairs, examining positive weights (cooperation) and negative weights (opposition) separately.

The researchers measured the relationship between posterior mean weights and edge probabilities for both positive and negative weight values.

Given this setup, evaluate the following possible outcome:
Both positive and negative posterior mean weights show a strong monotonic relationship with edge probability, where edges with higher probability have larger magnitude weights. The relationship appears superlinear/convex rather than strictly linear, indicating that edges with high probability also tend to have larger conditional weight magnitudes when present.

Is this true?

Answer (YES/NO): NO